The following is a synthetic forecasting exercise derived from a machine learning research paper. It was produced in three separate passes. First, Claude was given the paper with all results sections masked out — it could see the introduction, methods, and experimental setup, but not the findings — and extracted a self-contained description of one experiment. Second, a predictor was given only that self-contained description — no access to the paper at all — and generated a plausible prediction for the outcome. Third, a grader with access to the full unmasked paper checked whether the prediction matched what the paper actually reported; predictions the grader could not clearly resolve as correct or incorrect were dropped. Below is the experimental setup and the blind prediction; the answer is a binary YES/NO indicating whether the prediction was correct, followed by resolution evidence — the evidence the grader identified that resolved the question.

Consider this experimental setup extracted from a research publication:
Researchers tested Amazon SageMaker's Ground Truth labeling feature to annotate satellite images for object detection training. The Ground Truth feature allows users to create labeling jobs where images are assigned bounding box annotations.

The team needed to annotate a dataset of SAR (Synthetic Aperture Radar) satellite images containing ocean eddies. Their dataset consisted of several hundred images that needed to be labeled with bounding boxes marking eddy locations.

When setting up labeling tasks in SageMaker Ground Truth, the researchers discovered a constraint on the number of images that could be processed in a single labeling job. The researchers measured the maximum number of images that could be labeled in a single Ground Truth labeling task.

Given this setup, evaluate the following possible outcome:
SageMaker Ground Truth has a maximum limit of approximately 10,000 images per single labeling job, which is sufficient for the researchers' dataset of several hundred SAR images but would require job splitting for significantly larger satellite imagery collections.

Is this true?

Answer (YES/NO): NO